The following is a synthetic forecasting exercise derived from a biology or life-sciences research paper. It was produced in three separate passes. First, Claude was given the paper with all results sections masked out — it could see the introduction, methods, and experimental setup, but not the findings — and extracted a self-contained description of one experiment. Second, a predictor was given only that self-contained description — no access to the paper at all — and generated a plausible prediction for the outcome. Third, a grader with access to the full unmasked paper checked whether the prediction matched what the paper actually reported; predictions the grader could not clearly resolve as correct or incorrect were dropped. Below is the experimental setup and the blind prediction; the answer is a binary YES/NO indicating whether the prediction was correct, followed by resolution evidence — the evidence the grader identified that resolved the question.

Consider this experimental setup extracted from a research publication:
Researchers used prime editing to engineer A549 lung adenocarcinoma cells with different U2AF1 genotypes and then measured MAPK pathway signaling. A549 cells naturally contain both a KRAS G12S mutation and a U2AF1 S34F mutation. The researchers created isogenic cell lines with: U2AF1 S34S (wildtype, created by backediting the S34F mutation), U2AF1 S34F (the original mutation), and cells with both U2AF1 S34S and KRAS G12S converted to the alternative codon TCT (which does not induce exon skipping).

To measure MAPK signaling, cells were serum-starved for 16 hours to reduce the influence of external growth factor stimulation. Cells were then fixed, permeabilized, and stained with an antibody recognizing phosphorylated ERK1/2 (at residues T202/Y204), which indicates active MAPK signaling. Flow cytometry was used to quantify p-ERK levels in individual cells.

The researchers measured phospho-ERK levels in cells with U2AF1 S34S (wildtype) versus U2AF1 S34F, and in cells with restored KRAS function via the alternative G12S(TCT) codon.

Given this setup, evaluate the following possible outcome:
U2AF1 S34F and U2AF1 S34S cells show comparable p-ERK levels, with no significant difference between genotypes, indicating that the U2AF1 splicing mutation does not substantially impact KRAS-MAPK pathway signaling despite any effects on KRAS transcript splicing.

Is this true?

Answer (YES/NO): NO